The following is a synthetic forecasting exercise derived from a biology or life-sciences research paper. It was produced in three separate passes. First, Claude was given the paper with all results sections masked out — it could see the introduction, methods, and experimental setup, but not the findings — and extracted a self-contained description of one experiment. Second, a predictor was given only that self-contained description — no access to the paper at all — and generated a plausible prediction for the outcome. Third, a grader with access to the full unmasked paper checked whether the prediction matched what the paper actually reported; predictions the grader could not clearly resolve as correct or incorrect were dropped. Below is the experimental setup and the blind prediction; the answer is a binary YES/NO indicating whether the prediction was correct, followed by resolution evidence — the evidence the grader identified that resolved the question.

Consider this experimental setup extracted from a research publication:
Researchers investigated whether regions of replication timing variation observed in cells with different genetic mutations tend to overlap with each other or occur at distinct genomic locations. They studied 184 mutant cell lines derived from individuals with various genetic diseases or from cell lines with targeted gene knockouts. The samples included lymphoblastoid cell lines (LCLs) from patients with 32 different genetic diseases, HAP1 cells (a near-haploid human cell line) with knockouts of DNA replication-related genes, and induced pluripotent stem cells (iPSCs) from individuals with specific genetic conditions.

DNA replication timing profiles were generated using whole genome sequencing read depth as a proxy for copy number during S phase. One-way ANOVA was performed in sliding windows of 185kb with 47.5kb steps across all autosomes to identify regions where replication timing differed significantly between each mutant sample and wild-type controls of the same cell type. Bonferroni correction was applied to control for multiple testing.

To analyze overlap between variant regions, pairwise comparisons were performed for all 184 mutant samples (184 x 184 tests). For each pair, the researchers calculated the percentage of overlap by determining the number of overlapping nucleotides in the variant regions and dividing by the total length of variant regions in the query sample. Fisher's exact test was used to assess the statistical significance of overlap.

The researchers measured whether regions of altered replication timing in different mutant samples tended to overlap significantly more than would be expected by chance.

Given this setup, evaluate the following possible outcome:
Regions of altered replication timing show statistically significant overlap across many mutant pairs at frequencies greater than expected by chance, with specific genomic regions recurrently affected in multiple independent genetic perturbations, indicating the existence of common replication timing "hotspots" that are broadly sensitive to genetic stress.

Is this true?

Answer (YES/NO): NO